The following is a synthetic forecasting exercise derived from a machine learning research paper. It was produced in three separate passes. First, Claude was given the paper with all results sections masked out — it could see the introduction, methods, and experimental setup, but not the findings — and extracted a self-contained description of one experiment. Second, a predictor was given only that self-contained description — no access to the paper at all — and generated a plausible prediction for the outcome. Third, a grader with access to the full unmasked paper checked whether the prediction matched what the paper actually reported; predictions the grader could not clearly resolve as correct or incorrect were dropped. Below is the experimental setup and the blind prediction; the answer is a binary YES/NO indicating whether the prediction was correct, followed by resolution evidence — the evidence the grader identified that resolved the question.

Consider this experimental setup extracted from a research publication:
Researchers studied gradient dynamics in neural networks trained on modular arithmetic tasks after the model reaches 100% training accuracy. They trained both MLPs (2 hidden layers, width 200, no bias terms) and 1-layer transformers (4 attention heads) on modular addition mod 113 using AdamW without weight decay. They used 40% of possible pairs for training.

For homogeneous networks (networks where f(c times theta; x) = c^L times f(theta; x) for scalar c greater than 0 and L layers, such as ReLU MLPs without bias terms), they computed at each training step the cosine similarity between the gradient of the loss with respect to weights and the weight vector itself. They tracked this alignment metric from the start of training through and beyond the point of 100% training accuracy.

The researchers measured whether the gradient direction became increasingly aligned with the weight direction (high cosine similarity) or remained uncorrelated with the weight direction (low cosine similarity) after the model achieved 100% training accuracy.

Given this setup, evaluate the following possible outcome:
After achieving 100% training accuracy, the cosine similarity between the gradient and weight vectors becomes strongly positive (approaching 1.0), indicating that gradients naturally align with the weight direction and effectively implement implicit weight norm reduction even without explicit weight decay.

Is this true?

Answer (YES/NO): NO